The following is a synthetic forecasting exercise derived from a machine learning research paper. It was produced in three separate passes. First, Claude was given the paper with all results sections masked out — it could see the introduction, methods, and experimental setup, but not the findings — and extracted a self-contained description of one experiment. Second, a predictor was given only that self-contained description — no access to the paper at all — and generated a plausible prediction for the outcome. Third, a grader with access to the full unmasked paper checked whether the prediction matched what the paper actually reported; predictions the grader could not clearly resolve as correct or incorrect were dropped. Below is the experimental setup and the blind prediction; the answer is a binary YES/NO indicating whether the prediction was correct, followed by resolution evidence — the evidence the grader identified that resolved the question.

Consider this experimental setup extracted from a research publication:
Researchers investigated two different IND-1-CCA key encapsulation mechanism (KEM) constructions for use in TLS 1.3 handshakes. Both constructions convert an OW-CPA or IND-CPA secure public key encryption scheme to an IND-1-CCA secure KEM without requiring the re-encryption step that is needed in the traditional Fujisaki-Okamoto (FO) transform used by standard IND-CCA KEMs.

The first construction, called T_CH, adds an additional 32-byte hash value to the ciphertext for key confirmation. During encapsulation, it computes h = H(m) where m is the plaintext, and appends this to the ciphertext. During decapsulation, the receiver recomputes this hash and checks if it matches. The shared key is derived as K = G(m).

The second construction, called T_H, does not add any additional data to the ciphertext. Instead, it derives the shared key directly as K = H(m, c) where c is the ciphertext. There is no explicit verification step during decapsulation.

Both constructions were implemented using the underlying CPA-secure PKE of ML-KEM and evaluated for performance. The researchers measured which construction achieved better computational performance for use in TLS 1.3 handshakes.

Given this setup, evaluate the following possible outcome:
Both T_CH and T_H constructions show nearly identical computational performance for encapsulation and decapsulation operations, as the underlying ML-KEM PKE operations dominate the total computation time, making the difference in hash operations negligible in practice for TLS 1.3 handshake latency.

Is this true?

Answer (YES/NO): NO